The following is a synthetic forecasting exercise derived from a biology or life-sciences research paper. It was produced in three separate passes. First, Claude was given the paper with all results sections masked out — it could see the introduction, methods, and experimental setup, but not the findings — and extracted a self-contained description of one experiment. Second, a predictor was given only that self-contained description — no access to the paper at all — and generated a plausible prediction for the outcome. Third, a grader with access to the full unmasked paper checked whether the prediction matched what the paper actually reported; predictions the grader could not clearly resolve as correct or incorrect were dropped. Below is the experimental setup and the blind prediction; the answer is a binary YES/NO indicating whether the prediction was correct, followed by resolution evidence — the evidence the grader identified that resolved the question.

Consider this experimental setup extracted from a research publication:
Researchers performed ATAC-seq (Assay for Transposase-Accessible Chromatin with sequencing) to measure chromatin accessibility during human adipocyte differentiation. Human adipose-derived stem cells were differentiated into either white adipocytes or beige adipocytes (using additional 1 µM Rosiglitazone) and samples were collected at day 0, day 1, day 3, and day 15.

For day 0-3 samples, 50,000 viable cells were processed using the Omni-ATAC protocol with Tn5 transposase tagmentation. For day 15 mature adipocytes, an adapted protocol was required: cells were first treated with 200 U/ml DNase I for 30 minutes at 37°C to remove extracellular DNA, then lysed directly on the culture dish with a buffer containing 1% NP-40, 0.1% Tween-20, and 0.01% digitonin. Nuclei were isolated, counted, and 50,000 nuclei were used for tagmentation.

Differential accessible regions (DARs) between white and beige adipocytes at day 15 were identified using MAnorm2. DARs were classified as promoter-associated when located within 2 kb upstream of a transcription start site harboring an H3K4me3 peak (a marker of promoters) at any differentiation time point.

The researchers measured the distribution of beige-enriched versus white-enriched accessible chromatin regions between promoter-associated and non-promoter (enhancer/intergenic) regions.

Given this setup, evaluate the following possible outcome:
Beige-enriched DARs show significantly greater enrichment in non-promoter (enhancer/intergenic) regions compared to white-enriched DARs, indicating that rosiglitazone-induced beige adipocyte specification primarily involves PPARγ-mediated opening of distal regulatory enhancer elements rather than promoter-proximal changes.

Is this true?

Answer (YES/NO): NO